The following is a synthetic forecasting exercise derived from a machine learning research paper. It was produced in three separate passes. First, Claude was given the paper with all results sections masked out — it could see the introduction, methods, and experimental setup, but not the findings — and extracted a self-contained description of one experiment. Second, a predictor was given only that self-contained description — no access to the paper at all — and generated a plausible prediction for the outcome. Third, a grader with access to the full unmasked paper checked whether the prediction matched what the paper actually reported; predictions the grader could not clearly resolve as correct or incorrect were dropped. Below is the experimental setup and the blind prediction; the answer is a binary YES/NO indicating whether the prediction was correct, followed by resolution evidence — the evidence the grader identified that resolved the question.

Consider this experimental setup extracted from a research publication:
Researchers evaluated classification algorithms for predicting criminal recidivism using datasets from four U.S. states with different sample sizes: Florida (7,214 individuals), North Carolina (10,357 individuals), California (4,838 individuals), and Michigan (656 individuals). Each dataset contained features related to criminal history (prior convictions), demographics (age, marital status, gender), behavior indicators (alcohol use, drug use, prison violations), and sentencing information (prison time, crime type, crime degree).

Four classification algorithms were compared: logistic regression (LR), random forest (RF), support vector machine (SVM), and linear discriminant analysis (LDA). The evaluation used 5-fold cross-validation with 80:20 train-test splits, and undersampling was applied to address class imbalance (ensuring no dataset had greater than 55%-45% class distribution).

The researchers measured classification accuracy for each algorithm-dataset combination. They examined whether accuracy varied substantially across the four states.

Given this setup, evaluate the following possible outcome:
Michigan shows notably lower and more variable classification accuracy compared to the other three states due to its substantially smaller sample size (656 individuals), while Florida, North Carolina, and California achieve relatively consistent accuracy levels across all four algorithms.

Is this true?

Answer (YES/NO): NO